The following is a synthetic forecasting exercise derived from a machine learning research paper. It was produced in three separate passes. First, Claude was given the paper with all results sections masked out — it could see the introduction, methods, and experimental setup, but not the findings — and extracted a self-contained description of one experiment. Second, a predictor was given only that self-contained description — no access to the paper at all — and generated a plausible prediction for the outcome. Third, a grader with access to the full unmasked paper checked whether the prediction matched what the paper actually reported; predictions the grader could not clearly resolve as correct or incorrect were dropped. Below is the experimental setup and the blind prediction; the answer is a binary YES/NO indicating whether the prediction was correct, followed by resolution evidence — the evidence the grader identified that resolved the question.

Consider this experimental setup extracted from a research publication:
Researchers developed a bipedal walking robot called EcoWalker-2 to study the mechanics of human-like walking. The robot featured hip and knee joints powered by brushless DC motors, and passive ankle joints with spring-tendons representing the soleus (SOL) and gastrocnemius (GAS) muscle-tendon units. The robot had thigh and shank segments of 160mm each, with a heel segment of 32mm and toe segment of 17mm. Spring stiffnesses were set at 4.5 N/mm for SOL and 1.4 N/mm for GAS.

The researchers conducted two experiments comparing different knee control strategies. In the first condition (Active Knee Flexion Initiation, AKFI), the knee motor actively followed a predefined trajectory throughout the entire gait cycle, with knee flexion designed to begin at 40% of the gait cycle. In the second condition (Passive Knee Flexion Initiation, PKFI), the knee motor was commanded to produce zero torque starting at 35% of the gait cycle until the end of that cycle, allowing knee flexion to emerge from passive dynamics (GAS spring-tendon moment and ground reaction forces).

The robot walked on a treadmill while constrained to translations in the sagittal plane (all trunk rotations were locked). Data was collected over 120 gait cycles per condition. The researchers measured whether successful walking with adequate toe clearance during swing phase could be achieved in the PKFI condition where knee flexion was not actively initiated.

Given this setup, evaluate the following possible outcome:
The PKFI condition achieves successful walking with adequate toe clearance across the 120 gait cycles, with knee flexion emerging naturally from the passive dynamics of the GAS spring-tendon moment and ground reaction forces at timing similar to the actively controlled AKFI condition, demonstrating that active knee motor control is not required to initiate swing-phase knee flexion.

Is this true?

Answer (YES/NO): NO